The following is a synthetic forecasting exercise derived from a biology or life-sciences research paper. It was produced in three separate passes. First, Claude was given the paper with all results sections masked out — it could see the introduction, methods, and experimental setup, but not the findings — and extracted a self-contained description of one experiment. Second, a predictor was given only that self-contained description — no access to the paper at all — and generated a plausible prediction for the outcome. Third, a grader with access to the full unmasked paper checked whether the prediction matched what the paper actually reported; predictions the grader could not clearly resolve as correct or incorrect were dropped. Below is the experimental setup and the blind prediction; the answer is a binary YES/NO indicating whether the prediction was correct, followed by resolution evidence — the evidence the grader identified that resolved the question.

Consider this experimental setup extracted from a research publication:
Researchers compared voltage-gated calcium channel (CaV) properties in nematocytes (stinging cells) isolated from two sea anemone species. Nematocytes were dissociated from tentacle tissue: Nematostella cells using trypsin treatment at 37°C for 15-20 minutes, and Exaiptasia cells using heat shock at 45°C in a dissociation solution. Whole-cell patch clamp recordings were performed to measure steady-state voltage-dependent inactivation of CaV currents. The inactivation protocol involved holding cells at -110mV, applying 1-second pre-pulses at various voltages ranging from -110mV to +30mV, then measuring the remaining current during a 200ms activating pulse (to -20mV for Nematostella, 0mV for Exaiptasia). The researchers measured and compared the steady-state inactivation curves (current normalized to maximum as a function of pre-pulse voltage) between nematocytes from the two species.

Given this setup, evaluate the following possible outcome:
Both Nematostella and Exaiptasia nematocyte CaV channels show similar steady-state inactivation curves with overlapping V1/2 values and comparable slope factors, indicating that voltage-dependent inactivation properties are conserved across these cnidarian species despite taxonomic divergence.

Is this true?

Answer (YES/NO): NO